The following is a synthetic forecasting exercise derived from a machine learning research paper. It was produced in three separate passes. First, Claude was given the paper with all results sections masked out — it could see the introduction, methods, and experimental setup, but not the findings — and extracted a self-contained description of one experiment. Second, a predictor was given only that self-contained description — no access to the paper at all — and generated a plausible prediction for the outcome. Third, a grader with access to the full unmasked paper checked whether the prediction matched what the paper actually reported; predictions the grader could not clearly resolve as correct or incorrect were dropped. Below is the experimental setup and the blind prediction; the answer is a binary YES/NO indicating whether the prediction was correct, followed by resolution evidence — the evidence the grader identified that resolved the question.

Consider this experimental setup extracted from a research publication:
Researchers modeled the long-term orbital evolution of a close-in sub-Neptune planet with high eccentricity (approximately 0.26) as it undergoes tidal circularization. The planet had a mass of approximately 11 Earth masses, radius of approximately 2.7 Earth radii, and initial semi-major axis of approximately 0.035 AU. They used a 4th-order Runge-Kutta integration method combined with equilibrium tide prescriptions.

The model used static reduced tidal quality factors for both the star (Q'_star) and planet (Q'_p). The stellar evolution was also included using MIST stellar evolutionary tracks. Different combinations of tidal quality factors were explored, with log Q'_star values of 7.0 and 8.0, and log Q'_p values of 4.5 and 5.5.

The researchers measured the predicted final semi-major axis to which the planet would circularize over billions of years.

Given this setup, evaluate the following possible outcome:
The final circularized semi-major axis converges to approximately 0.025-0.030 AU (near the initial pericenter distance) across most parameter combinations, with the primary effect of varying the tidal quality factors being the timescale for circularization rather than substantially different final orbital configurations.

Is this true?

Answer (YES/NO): NO